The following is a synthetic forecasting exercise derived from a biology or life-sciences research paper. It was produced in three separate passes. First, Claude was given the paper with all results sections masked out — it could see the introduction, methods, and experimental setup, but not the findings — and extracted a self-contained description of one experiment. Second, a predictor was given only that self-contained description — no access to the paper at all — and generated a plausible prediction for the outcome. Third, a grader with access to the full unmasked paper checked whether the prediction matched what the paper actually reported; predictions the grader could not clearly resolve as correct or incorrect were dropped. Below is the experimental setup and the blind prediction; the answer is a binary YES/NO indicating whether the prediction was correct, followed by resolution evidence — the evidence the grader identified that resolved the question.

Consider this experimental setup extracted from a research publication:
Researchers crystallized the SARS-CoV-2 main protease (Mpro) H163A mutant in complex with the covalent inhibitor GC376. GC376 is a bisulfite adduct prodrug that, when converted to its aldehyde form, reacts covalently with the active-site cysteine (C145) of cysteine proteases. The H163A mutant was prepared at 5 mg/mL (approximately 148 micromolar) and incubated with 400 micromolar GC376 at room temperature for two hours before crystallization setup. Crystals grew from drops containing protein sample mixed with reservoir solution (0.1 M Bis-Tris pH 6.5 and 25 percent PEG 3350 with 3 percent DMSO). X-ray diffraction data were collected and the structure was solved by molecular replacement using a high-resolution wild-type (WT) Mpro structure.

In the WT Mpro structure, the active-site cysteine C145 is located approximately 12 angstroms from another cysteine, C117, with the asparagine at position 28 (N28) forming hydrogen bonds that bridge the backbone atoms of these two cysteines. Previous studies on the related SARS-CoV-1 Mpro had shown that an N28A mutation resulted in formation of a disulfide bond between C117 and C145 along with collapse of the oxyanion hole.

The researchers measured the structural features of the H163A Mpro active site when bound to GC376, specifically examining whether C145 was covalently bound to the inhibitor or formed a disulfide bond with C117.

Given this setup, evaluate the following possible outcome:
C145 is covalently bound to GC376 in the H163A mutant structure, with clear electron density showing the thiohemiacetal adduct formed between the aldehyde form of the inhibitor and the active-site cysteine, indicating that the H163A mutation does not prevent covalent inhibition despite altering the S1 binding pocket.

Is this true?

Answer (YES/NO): YES